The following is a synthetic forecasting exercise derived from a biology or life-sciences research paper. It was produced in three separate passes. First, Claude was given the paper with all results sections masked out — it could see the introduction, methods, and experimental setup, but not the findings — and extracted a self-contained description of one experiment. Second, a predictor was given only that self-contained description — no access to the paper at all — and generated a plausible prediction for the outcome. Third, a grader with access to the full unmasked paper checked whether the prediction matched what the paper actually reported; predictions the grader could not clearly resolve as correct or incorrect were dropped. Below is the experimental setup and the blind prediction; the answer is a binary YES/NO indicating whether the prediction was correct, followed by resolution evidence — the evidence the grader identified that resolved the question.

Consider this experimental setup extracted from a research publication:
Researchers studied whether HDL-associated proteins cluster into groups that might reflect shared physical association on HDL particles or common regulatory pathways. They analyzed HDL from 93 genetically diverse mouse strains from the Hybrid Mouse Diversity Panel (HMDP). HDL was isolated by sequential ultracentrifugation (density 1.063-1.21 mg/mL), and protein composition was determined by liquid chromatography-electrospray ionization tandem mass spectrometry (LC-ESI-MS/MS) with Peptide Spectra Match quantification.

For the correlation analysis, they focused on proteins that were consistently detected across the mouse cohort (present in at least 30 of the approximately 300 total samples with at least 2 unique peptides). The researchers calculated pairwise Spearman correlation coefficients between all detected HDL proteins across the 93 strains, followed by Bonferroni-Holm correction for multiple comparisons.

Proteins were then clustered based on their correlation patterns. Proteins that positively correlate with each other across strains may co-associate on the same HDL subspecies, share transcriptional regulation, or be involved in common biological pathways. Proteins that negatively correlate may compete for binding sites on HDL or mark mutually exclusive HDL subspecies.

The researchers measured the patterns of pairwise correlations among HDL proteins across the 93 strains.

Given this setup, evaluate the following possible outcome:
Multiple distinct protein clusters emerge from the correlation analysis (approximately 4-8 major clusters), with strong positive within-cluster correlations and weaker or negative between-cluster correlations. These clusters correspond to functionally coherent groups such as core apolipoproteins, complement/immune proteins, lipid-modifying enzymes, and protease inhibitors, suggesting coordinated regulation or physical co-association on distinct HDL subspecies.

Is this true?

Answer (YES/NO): NO